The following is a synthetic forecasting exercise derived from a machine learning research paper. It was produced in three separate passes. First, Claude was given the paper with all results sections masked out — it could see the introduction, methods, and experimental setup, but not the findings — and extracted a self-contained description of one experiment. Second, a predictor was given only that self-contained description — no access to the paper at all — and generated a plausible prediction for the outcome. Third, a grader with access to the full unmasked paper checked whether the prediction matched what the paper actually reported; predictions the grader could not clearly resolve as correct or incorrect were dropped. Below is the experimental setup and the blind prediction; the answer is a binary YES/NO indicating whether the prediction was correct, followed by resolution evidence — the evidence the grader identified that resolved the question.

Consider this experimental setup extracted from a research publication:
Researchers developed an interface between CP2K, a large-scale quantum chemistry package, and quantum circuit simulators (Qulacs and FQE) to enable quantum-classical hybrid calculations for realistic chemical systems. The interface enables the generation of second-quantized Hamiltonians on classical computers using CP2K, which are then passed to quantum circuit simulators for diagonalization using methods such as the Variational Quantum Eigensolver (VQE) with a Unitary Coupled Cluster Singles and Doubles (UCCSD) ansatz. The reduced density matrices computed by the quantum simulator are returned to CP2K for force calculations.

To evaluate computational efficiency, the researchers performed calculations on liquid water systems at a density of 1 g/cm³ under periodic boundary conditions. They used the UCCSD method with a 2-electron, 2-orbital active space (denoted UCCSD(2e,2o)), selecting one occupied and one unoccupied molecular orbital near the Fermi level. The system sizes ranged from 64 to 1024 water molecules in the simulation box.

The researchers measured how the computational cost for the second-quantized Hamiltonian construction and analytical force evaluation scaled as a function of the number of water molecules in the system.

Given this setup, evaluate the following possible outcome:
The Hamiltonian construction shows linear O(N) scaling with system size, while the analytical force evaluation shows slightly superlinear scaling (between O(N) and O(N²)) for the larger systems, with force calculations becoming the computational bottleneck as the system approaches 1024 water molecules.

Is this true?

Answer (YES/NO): NO